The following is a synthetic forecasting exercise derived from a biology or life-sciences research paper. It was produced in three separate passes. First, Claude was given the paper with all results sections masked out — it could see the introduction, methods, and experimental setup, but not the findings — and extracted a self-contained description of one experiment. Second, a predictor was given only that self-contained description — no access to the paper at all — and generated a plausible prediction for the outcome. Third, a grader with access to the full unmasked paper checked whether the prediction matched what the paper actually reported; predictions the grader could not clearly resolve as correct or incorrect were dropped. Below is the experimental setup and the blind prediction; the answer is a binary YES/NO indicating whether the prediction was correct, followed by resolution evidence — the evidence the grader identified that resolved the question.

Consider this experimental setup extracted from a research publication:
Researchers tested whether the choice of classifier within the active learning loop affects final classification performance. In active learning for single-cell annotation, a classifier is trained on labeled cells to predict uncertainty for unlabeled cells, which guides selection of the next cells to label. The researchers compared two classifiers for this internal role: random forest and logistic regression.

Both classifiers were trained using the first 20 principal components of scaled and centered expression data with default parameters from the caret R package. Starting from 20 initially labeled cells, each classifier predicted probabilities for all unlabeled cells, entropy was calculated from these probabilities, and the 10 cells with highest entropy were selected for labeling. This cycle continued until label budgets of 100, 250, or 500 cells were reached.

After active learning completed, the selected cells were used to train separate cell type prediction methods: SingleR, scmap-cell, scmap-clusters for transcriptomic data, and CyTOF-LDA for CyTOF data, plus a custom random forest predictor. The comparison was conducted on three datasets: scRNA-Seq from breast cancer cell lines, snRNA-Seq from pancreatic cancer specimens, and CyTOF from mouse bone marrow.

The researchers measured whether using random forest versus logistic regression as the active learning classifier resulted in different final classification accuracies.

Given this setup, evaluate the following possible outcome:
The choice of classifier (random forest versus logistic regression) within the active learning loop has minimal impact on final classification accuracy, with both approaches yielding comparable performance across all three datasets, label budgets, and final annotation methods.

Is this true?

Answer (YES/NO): NO